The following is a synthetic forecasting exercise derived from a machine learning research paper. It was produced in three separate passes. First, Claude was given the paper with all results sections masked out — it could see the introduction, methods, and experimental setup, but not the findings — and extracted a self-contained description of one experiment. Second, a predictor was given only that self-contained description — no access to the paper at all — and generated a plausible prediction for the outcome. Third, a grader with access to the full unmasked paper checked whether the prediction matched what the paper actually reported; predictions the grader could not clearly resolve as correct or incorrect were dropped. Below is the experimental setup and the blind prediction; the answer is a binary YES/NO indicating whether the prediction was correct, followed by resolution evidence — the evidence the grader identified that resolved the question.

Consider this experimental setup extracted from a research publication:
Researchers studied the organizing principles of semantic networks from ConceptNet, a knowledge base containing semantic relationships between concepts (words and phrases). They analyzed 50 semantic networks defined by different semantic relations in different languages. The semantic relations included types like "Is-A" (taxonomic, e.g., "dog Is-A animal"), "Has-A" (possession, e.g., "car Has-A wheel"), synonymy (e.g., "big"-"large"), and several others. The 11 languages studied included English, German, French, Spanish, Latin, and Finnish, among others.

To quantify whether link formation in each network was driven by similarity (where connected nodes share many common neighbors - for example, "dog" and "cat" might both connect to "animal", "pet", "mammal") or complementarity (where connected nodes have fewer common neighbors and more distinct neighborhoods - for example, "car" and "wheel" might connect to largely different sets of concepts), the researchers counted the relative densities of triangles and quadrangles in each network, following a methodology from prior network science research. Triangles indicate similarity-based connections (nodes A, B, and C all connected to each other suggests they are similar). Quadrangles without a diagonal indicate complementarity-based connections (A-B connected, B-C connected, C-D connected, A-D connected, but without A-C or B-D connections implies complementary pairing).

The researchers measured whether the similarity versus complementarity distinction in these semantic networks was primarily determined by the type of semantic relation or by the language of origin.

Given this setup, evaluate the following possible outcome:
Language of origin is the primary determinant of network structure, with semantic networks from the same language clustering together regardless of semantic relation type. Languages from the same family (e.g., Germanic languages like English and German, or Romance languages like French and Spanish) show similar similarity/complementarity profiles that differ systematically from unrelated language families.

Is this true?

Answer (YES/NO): NO